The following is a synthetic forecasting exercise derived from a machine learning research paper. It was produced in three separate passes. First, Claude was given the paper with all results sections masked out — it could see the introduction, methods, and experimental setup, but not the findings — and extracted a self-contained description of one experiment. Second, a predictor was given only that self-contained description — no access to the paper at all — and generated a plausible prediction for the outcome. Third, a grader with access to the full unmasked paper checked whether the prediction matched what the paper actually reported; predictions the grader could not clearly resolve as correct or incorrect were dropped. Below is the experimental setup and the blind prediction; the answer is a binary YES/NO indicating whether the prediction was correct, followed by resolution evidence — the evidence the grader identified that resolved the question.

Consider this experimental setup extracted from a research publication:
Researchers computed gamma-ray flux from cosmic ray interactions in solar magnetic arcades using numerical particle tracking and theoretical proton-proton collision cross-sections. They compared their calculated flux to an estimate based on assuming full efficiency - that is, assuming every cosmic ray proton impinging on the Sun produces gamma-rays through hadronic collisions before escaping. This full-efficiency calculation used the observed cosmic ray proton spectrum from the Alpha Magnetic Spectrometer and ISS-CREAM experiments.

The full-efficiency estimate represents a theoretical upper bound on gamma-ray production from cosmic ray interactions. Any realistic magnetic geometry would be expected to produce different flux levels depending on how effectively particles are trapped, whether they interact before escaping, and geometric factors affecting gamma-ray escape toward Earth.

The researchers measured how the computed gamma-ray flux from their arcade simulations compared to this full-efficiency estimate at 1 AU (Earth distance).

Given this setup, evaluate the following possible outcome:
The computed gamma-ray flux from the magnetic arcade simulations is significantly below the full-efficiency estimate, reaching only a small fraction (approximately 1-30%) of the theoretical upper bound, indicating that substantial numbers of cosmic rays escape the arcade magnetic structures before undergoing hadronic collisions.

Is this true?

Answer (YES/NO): NO